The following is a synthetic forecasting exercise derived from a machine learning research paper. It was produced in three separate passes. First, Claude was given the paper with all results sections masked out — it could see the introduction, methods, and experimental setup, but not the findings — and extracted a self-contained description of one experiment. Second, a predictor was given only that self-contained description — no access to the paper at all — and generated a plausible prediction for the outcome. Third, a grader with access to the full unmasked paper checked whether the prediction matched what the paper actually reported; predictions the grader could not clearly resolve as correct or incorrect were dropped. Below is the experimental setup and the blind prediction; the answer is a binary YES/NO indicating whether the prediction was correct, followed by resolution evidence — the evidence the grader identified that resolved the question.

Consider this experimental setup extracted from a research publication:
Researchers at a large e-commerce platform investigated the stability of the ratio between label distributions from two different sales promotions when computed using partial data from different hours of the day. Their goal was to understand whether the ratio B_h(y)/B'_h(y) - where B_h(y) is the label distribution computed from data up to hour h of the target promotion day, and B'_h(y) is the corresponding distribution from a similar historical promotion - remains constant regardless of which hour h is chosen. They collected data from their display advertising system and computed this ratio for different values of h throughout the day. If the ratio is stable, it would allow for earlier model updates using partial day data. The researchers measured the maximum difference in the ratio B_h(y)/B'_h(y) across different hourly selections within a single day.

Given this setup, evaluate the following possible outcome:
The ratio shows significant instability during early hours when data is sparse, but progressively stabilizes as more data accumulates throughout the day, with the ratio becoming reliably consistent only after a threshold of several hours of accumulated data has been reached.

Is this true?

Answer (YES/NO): NO